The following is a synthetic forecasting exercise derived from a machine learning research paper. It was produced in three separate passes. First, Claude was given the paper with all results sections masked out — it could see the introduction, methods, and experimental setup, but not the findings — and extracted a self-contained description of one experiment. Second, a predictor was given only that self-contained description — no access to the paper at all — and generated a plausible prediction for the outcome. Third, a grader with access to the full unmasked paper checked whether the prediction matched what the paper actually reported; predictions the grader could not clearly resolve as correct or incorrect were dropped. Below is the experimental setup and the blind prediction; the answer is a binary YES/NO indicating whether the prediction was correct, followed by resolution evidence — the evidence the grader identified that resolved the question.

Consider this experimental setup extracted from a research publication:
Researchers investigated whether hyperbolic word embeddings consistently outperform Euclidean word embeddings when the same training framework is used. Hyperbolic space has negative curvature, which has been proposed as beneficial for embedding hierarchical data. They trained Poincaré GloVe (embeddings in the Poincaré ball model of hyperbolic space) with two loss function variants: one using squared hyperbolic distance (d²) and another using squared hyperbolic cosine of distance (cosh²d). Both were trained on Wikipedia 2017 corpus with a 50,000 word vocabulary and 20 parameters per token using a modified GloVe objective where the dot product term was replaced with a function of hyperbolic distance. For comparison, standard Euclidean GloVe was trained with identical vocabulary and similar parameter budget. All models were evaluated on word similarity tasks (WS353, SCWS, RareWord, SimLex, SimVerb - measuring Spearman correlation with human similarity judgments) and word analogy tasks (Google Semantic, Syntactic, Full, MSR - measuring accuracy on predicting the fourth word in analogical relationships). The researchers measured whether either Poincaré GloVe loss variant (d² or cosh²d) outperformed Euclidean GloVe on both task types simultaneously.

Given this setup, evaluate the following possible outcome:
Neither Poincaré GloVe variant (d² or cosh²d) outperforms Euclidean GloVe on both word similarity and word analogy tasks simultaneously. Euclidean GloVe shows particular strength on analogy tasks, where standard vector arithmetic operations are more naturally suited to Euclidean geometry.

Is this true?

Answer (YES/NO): NO